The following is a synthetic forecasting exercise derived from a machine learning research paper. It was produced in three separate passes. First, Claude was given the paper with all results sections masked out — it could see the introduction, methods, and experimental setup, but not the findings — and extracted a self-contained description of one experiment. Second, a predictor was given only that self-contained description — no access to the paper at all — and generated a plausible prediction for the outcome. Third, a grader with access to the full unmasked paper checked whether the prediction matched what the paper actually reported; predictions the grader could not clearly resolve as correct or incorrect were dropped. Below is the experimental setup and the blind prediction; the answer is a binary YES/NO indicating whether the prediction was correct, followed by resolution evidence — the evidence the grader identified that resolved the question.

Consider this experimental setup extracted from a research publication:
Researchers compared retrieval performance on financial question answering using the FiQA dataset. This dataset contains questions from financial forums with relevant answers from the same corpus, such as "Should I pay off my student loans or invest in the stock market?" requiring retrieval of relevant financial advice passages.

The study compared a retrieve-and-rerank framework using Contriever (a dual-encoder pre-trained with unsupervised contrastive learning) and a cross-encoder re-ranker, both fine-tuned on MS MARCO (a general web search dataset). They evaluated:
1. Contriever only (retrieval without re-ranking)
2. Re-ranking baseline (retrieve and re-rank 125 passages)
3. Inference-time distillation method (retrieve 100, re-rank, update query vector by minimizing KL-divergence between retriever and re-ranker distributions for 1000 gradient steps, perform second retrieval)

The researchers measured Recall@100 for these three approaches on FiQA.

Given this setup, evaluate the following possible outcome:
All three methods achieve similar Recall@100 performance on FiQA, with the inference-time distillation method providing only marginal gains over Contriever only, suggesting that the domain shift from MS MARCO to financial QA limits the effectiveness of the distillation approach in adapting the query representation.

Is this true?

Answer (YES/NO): NO